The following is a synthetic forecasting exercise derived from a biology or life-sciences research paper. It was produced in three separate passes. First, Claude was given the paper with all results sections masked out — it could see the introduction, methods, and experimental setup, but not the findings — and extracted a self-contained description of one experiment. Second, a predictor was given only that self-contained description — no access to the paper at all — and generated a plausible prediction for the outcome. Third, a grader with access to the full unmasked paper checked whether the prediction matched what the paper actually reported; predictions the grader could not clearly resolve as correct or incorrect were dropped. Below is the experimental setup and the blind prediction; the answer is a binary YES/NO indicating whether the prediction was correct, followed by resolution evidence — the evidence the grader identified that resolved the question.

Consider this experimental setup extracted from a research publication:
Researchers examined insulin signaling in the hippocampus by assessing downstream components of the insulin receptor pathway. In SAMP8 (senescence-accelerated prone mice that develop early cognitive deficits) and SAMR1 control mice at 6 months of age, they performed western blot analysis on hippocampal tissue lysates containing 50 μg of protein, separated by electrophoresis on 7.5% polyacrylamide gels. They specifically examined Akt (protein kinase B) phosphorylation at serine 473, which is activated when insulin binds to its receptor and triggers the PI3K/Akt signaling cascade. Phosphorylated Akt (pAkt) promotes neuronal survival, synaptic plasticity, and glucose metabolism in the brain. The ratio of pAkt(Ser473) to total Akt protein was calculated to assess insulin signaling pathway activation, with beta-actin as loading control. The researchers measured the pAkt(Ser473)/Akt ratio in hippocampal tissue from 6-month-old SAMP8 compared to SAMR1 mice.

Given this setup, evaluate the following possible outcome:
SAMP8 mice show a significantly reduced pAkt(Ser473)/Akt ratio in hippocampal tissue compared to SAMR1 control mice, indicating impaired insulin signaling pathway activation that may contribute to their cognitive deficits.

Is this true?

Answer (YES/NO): NO